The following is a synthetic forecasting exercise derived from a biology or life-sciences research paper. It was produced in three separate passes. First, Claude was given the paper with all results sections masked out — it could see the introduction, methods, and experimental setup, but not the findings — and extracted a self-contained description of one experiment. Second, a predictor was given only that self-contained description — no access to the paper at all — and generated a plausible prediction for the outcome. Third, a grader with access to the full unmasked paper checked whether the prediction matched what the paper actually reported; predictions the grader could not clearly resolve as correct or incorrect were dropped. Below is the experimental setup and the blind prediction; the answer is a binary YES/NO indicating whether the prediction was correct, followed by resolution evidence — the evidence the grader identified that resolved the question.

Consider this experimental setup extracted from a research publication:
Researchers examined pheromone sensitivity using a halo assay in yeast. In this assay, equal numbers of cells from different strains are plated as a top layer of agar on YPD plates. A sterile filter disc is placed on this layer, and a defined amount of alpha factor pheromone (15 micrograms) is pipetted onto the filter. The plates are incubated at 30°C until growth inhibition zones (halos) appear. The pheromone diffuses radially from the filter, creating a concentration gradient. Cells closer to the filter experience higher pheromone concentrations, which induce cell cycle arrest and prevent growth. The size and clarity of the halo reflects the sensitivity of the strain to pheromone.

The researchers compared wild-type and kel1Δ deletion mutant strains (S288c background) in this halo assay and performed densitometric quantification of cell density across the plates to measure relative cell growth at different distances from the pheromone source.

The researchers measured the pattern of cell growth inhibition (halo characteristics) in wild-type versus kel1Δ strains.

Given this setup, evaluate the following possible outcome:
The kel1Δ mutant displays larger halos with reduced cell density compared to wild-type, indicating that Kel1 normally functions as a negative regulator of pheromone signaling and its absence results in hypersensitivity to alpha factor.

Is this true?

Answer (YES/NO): NO